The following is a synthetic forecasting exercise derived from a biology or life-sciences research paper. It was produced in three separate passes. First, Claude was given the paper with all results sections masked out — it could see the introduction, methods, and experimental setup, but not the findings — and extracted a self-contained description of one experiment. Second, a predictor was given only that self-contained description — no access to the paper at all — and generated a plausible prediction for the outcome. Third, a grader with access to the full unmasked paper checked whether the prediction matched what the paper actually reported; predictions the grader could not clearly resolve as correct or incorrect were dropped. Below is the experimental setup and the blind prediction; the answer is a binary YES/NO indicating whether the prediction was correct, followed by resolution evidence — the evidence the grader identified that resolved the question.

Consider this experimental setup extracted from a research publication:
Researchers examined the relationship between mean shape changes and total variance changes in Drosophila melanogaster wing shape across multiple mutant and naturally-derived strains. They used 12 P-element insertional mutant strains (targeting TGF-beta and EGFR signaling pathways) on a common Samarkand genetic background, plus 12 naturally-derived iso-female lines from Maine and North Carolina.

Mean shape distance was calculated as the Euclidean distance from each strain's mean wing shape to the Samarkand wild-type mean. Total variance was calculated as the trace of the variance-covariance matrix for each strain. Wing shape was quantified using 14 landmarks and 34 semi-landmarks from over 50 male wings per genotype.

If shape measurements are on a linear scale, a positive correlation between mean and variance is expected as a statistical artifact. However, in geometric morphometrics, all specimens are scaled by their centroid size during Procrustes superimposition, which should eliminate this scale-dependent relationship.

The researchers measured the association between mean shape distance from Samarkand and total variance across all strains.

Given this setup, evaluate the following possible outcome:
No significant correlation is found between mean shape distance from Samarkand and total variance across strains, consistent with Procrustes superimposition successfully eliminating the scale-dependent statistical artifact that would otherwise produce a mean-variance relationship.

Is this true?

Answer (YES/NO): NO